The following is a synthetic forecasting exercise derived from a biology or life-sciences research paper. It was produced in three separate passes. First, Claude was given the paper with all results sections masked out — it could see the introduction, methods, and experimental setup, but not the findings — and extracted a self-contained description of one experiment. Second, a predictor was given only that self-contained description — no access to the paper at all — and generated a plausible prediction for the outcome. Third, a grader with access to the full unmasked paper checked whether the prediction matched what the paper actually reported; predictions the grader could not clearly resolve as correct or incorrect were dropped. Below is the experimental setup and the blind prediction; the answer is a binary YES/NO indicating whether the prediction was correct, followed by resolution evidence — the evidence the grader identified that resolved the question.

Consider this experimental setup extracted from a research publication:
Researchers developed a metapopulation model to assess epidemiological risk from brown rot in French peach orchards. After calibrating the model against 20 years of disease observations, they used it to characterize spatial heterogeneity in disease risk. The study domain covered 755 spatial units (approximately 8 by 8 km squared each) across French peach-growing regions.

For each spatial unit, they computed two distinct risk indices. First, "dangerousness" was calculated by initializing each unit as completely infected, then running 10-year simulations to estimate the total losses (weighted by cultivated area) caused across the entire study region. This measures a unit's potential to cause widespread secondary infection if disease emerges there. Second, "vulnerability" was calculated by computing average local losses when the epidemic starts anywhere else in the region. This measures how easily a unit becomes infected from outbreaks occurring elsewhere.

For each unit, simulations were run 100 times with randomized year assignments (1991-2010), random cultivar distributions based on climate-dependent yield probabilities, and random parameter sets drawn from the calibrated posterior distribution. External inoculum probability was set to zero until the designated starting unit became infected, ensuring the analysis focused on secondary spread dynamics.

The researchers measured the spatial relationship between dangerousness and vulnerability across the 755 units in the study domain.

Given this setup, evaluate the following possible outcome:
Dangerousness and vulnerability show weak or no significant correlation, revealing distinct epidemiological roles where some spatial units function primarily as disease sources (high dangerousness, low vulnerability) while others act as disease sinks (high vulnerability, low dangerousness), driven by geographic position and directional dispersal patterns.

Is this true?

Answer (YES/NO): NO